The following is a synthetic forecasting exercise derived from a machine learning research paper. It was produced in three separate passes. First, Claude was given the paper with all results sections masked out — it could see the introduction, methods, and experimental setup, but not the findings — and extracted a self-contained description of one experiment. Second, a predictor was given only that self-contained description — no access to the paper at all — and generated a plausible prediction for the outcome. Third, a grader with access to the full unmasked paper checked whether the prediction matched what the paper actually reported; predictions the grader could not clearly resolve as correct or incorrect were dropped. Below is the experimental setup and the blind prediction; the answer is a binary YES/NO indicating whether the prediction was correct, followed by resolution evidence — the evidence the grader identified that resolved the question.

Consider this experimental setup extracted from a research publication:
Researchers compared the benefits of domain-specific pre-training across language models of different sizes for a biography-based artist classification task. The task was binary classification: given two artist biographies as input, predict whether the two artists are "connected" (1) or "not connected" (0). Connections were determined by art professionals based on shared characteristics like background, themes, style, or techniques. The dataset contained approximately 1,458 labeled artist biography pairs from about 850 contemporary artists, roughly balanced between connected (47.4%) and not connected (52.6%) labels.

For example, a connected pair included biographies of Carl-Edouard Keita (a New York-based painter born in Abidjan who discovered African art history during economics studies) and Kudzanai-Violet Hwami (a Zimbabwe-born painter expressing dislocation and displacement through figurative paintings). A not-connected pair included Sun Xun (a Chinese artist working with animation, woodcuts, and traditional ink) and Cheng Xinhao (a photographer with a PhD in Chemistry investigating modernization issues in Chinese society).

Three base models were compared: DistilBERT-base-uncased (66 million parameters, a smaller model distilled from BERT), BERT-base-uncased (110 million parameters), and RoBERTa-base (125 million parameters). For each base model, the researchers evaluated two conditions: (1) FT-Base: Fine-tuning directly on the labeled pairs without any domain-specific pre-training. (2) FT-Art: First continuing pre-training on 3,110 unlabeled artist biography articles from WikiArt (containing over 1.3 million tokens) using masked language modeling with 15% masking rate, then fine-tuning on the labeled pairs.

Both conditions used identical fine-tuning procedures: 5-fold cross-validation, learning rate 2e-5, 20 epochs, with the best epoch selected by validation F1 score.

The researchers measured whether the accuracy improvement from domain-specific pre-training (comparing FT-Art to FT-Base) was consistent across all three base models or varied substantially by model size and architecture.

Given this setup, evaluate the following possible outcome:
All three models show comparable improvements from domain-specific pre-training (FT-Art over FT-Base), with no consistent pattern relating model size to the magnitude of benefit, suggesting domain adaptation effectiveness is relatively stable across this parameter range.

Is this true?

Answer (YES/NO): NO